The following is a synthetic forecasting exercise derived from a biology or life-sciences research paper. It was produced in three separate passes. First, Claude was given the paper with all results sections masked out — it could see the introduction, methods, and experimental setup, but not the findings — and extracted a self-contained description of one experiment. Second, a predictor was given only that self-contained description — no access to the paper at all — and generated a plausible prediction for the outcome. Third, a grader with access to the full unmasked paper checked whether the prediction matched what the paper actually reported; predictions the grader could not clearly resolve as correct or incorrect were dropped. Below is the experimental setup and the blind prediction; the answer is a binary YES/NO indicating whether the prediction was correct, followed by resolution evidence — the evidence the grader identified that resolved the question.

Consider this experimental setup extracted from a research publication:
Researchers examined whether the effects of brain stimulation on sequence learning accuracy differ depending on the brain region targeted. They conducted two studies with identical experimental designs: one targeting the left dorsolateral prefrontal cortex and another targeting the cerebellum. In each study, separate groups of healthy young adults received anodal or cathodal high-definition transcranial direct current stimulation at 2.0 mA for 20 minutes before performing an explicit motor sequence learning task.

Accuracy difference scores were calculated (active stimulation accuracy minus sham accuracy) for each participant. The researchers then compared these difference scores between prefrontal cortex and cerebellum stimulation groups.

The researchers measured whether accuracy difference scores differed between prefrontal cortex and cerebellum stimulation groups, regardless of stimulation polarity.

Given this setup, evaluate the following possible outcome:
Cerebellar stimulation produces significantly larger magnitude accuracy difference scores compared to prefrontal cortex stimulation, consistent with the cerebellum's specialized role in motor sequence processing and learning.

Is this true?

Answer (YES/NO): NO